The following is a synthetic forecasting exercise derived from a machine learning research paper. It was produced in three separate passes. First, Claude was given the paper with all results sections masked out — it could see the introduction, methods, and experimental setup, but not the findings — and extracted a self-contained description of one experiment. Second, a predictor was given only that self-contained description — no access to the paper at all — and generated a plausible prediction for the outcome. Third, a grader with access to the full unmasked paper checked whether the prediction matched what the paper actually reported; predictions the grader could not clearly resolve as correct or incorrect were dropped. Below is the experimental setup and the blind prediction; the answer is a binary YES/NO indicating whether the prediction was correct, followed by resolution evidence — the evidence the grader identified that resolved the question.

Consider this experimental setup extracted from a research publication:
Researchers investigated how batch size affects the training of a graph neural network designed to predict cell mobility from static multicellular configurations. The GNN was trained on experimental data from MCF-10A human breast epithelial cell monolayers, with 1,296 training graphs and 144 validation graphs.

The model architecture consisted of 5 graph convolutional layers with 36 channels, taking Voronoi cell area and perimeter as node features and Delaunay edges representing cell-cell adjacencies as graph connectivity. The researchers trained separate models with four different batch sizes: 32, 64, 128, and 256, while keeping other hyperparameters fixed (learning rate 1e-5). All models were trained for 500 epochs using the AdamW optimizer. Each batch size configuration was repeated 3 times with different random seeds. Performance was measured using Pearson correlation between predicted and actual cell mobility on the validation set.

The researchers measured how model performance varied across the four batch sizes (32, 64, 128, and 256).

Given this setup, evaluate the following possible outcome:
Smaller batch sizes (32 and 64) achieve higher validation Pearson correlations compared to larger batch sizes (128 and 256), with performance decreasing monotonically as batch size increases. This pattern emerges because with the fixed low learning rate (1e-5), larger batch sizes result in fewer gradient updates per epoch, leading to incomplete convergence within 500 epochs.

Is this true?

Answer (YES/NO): NO